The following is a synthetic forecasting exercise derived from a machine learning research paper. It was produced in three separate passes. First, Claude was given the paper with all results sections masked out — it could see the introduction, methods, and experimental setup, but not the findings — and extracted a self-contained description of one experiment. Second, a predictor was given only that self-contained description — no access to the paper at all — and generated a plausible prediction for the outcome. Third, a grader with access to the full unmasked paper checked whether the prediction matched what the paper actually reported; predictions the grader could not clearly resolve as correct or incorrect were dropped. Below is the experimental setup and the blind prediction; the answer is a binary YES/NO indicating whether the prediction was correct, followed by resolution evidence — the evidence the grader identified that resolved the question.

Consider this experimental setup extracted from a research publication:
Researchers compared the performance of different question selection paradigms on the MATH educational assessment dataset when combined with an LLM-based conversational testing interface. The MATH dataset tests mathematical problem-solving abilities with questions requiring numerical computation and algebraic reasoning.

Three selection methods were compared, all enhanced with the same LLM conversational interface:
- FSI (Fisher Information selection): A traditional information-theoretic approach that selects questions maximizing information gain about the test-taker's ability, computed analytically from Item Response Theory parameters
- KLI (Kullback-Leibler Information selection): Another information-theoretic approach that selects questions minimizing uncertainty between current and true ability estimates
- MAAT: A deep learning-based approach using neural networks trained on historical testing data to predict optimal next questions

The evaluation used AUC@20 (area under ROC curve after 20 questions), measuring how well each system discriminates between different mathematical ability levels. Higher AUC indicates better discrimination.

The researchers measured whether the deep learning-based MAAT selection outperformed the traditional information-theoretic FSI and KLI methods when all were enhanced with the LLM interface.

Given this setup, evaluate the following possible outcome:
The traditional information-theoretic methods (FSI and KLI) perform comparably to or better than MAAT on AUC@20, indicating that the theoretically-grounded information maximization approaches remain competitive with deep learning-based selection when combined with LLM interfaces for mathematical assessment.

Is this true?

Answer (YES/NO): YES